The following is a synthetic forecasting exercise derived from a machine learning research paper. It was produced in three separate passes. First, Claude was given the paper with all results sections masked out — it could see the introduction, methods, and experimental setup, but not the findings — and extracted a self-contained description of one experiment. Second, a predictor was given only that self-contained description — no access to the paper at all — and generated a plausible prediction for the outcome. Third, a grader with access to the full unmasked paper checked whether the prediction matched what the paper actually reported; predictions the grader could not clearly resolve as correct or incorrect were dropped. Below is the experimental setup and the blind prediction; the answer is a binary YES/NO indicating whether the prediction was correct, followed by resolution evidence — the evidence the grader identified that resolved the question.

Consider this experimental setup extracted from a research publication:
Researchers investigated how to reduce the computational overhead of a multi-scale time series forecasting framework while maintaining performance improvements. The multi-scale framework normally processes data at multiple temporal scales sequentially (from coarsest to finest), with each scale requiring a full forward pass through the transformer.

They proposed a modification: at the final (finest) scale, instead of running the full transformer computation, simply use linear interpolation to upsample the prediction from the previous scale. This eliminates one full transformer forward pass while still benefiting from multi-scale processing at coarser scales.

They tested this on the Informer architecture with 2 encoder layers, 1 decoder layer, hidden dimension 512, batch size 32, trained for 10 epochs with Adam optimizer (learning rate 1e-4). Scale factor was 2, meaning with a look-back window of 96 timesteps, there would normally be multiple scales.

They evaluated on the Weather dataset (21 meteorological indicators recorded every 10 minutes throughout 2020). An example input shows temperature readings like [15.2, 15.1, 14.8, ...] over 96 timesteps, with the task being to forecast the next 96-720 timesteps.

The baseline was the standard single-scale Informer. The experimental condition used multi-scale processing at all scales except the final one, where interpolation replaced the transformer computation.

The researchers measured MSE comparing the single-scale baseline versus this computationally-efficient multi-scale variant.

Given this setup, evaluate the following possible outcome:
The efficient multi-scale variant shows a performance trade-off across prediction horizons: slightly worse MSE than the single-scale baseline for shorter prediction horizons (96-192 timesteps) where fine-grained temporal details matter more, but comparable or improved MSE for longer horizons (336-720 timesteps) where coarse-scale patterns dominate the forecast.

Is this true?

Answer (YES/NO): NO